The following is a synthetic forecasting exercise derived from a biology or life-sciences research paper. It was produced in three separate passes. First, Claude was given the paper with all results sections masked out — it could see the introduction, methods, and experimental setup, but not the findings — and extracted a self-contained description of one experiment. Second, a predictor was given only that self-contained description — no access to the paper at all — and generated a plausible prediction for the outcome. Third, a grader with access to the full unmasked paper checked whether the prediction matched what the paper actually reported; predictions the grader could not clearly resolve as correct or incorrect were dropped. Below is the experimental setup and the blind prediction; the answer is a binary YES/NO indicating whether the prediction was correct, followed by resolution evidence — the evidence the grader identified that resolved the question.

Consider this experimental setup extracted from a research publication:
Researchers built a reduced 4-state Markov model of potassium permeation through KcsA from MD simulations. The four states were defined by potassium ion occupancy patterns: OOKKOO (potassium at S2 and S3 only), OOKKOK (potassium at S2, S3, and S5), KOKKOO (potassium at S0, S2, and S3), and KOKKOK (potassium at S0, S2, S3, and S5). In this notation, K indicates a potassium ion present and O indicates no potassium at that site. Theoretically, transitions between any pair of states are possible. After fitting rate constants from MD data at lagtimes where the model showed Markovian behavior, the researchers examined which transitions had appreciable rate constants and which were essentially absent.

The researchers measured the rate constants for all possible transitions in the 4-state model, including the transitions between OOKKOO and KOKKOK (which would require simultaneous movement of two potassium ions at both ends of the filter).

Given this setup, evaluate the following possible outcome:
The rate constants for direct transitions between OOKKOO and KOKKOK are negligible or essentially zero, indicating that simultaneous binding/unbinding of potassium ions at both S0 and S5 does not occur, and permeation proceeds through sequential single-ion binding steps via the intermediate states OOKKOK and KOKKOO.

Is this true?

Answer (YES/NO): YES